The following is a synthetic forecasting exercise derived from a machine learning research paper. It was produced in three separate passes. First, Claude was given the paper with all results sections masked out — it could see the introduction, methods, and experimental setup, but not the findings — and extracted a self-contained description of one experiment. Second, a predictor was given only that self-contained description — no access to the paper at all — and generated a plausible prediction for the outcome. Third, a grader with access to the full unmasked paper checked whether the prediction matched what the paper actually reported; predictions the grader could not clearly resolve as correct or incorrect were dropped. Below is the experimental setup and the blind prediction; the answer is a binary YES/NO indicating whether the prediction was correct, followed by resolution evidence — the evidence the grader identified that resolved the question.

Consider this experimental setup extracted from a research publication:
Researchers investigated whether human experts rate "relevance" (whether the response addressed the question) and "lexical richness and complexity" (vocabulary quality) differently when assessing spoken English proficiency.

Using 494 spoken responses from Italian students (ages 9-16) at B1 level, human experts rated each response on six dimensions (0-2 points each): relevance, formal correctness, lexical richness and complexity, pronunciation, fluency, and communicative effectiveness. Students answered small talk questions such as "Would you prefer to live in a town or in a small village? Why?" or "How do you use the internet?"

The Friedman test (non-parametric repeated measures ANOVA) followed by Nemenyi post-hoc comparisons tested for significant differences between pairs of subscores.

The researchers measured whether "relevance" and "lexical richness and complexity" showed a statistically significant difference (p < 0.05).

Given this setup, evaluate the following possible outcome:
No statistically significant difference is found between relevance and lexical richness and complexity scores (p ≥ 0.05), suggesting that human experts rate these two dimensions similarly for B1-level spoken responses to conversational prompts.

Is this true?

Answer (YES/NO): NO